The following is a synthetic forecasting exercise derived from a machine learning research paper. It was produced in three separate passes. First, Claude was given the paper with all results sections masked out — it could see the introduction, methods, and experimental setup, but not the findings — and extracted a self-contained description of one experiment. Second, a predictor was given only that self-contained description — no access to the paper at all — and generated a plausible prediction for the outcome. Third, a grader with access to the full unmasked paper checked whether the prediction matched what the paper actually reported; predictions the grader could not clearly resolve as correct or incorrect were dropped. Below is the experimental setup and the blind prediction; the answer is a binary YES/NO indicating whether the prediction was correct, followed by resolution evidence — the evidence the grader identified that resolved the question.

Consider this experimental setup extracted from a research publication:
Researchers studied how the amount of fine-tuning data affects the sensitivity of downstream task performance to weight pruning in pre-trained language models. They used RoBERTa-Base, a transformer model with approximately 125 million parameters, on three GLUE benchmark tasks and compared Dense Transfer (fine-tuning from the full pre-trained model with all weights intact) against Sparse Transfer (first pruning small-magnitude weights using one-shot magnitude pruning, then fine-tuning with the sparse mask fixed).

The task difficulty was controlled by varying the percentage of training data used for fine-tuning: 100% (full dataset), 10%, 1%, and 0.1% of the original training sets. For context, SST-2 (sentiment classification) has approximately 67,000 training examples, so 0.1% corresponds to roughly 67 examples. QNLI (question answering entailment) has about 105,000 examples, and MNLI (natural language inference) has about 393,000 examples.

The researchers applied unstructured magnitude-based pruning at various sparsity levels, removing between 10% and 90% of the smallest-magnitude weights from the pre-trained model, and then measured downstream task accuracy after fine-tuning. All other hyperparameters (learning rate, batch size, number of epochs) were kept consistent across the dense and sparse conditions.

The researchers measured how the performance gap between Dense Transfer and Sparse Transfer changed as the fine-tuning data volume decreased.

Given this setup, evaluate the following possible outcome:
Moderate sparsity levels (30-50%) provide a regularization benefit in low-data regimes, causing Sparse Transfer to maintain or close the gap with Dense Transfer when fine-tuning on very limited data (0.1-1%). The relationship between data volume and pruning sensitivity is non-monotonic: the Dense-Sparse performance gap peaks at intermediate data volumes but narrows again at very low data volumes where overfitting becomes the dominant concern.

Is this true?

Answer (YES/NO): NO